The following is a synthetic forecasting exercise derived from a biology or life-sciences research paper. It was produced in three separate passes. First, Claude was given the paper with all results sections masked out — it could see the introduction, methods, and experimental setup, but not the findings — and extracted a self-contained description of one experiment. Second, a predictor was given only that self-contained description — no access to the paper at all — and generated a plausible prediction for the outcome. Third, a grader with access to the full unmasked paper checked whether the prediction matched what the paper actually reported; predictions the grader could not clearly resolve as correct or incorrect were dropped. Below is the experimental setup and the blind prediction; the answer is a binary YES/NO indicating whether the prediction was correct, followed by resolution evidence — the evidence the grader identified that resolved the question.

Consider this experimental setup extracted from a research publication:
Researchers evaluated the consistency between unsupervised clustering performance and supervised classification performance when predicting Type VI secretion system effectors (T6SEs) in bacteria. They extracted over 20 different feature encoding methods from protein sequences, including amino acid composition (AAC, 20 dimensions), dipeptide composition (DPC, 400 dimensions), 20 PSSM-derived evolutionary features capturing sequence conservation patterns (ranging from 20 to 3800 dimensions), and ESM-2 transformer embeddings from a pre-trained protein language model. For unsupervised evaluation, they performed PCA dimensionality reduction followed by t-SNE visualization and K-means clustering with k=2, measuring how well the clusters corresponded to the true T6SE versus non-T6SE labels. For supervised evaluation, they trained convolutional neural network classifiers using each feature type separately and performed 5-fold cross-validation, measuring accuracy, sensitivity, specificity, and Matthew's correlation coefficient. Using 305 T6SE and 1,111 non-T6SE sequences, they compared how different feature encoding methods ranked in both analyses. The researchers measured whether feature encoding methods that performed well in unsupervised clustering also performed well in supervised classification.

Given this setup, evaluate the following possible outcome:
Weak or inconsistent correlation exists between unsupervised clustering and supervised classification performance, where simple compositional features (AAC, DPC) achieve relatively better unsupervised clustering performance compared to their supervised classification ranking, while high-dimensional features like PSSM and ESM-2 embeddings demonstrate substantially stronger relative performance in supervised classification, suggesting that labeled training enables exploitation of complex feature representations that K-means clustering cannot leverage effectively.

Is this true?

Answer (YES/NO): YES